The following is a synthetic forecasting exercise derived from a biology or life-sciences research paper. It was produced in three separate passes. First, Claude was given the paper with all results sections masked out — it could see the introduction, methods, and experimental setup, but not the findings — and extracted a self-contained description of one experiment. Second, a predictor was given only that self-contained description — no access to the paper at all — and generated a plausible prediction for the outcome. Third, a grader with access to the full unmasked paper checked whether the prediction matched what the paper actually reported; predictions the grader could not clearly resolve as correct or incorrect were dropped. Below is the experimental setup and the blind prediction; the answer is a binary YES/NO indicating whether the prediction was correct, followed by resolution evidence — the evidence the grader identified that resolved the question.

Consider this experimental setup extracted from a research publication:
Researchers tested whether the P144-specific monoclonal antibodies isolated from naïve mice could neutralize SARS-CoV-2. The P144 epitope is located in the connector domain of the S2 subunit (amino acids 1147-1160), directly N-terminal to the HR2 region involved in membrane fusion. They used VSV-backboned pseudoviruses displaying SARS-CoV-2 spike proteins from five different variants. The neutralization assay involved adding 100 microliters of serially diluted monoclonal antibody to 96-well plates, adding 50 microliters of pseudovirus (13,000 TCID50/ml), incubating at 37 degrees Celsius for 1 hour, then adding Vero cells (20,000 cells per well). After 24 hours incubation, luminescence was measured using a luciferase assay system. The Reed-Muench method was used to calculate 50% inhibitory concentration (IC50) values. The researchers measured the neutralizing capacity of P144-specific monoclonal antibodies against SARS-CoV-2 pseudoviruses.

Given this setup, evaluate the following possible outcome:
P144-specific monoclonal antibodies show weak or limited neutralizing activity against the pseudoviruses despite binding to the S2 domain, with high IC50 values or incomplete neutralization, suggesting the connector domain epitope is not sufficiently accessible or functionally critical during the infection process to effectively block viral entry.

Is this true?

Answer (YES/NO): YES